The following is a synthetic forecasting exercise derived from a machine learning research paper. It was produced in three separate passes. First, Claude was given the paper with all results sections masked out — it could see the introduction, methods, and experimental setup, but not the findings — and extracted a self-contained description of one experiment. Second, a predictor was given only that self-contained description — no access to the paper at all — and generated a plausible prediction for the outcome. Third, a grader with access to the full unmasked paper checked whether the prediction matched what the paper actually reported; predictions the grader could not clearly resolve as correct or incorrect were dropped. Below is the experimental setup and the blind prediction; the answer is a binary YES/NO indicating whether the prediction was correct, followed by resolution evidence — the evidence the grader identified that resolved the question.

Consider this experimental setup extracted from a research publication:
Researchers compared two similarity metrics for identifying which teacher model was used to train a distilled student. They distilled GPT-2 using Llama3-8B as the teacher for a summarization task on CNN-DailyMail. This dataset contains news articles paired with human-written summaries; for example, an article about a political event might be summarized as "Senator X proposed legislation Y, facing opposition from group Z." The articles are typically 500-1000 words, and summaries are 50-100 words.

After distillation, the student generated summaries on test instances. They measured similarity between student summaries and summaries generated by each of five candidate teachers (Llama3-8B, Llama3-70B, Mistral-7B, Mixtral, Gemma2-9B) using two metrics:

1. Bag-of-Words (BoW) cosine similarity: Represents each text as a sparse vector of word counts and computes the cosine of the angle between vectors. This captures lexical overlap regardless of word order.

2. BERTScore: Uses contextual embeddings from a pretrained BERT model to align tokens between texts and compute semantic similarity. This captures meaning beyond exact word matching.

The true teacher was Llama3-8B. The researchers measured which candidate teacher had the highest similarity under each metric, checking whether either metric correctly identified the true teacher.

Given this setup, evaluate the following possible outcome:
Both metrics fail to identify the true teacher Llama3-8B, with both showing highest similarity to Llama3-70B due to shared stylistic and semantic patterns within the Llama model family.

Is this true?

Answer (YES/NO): NO